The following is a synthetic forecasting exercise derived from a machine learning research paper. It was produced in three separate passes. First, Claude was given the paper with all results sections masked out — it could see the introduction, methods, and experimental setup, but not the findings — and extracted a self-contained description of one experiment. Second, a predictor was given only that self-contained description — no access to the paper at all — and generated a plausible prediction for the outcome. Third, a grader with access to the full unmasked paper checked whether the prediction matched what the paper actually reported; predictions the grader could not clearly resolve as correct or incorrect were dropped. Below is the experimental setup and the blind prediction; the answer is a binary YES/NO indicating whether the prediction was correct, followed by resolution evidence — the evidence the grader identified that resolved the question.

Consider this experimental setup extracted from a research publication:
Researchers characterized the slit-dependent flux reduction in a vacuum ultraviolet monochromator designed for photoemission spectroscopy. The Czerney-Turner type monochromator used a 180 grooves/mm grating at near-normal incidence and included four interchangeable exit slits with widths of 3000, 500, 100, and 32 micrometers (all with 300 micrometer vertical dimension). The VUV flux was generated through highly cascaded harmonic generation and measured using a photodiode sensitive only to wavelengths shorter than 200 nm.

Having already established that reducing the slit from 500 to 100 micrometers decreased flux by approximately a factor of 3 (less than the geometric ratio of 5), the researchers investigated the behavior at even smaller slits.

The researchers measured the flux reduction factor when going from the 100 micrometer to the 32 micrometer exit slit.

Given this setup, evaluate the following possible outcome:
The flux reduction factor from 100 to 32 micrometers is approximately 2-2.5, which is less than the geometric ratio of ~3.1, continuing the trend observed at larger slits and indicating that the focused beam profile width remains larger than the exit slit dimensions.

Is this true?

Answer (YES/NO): NO